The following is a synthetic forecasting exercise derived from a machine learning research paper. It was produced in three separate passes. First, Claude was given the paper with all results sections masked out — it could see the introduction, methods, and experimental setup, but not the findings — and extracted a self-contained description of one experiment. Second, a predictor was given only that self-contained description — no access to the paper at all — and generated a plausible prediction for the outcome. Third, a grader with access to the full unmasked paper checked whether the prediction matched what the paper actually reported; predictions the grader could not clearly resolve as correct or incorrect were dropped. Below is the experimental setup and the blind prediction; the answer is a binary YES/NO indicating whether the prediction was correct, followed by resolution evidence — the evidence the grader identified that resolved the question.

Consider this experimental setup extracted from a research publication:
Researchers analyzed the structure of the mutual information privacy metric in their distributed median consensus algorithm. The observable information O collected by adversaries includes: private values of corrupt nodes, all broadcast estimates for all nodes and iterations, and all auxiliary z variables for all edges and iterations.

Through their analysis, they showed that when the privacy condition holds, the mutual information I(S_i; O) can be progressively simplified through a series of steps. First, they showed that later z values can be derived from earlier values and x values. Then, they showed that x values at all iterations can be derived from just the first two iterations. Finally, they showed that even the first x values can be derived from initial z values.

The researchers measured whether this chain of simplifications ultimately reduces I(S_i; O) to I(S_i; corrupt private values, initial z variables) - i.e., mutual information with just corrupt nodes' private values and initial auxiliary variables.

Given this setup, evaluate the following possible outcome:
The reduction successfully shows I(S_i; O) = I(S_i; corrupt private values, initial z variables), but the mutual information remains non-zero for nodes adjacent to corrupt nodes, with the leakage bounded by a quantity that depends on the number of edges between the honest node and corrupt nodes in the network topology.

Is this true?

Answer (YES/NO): NO